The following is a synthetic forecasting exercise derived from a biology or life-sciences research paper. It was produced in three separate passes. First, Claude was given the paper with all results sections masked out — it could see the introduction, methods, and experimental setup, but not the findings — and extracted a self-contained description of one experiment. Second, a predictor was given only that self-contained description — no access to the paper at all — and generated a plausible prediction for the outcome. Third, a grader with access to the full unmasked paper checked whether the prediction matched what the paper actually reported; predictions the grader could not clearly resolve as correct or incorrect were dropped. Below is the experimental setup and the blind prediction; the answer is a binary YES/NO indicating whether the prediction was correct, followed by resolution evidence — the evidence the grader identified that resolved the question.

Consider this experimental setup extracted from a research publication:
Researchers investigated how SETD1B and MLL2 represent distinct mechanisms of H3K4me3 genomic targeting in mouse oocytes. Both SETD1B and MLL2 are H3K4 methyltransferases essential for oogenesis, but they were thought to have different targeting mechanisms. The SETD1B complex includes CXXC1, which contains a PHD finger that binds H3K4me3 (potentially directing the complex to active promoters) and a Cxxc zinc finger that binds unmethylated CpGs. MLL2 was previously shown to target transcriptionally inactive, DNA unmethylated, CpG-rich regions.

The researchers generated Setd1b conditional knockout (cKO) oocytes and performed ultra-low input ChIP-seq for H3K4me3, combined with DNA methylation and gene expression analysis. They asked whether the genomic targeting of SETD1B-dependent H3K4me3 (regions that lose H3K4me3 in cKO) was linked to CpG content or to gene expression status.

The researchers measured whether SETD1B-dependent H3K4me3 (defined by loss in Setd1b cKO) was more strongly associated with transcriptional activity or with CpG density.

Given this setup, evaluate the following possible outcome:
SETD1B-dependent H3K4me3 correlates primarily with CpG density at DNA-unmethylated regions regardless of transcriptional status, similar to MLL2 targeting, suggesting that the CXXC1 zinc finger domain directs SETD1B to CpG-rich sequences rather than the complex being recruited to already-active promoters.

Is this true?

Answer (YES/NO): NO